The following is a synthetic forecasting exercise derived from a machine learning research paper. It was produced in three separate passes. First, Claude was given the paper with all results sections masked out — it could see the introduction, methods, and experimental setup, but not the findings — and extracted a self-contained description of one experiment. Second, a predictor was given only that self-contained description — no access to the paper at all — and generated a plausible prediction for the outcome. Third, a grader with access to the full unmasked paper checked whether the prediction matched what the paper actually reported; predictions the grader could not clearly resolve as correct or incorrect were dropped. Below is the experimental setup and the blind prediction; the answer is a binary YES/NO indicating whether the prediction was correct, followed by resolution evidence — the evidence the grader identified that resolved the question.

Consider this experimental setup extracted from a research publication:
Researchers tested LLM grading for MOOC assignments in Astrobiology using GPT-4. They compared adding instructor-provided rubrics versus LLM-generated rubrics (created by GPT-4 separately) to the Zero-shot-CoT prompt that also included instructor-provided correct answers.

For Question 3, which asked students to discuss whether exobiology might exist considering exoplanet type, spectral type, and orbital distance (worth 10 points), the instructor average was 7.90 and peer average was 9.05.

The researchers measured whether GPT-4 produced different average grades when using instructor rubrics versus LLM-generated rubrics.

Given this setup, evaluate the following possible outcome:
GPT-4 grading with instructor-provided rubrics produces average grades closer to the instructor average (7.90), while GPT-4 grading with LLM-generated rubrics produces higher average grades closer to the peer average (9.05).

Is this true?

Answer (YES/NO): NO